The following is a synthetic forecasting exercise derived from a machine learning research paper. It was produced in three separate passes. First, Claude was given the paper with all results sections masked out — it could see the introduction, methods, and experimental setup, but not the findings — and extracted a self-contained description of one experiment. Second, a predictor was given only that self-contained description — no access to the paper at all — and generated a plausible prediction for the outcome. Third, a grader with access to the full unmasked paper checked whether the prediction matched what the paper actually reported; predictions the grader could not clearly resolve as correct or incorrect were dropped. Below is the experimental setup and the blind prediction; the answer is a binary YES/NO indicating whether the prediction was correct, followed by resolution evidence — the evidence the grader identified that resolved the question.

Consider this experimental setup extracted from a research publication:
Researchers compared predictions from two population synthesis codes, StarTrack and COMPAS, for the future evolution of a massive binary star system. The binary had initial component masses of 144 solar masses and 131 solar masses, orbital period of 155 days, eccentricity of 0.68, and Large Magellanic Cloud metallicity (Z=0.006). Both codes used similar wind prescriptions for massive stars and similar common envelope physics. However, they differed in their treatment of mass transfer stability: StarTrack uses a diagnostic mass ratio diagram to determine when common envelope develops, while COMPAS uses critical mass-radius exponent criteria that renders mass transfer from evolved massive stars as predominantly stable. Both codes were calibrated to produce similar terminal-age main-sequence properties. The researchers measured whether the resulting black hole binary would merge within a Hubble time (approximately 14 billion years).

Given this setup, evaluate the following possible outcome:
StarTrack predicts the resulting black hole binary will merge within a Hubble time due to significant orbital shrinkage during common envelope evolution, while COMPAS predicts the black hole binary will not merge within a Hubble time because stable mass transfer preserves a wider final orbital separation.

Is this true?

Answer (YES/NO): YES